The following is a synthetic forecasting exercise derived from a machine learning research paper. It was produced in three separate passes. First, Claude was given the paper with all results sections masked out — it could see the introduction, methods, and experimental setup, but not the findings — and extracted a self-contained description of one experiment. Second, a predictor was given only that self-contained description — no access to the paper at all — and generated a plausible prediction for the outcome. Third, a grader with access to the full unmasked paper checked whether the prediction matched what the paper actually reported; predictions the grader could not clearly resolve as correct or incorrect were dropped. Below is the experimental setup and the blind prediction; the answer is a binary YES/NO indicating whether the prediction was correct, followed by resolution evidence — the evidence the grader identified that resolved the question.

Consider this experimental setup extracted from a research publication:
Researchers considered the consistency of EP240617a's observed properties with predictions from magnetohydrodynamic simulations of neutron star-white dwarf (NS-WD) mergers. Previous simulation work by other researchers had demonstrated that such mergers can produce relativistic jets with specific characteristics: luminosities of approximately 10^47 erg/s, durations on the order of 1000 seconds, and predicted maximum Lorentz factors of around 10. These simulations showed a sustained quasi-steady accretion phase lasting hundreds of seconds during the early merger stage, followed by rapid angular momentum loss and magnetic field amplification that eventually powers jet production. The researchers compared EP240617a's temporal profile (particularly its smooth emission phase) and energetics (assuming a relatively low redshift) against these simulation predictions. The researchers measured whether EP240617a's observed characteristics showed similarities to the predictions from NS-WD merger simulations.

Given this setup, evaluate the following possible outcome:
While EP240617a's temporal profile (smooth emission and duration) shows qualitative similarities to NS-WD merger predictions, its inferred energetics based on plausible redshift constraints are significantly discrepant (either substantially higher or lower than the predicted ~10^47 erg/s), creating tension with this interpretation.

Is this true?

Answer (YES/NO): NO